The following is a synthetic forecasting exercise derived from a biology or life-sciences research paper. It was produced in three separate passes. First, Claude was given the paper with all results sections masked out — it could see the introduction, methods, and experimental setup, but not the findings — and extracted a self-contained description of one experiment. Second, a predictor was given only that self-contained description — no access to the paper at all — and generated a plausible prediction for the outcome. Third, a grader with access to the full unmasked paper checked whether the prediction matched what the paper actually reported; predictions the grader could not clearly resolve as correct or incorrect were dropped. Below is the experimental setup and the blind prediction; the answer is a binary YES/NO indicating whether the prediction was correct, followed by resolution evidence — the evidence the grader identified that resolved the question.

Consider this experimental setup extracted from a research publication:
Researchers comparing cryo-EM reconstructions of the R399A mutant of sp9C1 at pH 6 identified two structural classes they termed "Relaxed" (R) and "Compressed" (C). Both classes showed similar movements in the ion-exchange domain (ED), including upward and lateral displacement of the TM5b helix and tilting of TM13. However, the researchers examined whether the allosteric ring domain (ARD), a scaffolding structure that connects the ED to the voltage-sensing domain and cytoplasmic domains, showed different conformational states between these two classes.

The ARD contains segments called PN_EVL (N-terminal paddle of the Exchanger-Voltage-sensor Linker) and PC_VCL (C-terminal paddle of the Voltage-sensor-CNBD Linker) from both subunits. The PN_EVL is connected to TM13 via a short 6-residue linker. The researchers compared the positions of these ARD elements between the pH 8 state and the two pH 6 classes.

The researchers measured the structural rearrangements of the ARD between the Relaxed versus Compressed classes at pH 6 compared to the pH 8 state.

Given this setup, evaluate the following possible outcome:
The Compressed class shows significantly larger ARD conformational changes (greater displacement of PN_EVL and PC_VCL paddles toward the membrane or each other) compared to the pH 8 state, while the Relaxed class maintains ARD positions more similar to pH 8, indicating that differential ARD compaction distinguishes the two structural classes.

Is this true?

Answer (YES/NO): YES